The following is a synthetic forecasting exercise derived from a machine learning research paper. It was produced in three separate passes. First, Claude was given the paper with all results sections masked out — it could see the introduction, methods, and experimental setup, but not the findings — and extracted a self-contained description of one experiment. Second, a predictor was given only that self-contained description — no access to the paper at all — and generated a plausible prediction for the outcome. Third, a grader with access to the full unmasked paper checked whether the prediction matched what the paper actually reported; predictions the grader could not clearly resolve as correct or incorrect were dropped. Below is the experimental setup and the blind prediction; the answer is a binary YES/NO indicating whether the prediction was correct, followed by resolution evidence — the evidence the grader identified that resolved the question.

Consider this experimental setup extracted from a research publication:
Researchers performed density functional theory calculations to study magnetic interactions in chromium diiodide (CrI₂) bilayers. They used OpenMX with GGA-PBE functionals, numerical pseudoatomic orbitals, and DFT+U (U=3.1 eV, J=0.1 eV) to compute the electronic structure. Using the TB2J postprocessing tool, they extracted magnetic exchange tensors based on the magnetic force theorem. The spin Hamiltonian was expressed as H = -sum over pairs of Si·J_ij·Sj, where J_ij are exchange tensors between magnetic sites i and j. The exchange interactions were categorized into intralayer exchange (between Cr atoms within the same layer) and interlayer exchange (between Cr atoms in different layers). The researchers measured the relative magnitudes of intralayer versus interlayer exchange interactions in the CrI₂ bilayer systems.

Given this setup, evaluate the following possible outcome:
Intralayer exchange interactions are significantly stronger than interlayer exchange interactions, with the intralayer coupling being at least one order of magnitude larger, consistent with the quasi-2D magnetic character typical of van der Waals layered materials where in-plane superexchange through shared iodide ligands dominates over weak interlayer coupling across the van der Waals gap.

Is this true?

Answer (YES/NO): YES